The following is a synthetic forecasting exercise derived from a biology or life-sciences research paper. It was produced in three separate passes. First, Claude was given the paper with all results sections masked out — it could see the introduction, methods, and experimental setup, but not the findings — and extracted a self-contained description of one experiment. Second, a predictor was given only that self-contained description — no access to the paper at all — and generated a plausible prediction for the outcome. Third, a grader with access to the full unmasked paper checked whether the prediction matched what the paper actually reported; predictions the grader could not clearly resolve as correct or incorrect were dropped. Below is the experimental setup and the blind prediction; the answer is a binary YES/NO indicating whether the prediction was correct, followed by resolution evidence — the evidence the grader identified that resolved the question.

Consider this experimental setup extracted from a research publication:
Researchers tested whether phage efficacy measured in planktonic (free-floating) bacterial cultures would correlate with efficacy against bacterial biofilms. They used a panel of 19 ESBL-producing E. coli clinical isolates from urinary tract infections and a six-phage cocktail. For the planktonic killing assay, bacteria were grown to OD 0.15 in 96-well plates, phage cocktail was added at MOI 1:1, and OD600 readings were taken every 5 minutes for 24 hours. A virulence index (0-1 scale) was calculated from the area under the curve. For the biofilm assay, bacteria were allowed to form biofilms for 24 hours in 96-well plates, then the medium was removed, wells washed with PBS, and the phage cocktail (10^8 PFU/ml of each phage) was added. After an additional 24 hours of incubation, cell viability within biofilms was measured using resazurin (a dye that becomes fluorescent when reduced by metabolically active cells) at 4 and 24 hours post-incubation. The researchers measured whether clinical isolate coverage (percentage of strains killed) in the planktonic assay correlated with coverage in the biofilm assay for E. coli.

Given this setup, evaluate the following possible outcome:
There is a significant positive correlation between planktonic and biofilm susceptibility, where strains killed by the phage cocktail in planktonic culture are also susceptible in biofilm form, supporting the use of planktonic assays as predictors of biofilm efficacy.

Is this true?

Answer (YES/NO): NO